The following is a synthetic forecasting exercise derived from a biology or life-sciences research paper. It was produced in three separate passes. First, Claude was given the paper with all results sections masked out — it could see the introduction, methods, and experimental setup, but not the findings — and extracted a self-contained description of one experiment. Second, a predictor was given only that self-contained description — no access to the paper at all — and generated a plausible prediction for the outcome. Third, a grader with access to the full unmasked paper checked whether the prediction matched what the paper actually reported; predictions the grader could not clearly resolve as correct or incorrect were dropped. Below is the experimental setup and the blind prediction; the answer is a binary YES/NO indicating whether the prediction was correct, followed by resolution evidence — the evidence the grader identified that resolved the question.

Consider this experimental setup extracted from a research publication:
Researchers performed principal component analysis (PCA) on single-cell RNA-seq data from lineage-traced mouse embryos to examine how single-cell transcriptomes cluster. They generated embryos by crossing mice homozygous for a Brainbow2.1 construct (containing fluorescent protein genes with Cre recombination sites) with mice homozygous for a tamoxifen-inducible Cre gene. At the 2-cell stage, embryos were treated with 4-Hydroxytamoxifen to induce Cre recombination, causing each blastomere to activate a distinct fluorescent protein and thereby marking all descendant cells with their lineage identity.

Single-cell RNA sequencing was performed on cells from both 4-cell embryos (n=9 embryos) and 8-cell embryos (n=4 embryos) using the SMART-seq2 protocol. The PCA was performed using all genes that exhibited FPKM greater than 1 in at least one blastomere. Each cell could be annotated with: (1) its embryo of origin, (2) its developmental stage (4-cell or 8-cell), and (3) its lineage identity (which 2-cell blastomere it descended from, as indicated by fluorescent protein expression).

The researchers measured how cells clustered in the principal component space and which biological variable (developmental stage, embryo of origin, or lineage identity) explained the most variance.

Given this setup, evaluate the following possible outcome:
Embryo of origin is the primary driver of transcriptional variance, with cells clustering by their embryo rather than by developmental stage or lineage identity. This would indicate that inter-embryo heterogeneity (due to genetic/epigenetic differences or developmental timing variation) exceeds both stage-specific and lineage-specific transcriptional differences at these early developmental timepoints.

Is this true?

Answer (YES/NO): NO